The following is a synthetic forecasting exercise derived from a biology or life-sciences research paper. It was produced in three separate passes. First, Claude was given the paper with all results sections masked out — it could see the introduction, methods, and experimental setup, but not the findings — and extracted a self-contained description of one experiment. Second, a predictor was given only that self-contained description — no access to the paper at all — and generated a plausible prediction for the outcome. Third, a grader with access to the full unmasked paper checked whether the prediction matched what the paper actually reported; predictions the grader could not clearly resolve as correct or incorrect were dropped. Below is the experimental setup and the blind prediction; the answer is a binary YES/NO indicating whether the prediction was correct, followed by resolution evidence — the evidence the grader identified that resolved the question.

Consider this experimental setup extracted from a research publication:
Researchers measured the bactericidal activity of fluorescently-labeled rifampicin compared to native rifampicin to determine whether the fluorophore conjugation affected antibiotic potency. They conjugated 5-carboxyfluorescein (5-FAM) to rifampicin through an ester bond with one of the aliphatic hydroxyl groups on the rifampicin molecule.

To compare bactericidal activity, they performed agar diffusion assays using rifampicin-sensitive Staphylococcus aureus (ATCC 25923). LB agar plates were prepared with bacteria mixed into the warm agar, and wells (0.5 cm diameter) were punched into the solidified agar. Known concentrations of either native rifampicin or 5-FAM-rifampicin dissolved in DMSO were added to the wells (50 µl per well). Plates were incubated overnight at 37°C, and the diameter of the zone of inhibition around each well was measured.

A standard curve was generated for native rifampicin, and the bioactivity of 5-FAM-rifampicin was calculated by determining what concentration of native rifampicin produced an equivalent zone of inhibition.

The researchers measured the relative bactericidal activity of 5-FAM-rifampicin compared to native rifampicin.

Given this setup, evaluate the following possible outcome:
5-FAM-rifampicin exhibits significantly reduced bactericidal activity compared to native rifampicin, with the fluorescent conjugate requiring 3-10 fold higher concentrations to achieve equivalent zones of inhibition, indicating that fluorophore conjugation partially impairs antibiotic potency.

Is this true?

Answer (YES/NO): NO